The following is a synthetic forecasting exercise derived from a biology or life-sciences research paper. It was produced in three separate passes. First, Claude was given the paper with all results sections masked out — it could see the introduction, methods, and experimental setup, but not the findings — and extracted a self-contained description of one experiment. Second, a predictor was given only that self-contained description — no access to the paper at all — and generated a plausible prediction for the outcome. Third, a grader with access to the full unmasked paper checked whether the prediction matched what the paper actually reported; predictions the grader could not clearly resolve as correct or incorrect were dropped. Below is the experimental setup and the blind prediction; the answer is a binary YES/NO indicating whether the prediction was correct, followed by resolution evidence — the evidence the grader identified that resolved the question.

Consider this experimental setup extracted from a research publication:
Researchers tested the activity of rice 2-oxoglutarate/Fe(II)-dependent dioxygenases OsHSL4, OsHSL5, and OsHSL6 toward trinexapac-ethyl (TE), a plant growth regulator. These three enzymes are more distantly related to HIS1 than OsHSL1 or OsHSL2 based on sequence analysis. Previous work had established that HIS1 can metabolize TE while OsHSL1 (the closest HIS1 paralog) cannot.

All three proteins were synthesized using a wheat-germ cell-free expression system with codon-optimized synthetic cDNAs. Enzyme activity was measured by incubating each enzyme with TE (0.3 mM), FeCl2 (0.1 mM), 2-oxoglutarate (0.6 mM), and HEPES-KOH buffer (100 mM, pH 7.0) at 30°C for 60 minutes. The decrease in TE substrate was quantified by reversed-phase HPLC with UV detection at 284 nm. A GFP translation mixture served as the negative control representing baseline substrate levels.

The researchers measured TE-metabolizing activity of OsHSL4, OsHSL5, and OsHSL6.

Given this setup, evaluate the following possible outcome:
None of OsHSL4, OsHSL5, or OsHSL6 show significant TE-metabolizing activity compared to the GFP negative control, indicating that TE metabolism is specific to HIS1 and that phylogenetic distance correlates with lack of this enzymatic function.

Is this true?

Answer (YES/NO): NO